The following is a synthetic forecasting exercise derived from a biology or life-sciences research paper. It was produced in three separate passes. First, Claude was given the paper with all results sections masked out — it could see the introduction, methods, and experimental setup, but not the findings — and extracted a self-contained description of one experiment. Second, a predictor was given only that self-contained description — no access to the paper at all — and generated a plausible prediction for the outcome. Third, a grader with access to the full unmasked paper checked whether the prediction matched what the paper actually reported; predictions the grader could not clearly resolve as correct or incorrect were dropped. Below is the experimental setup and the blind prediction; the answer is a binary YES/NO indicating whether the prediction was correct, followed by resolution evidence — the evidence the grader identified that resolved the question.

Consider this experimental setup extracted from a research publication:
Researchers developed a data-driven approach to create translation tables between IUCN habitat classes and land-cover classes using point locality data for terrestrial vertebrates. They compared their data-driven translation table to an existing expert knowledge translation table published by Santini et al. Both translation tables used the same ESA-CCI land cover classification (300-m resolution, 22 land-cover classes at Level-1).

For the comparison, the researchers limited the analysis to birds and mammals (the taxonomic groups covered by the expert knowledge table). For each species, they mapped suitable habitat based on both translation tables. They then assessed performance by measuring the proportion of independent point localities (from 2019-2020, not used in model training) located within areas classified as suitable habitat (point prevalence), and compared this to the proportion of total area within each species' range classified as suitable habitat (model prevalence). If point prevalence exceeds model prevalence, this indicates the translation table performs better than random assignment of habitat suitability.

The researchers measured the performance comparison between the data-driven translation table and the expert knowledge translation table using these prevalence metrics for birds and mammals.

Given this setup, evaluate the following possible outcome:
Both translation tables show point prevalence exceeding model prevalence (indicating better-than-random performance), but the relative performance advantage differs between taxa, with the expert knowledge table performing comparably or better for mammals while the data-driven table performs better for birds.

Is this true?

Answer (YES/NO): NO